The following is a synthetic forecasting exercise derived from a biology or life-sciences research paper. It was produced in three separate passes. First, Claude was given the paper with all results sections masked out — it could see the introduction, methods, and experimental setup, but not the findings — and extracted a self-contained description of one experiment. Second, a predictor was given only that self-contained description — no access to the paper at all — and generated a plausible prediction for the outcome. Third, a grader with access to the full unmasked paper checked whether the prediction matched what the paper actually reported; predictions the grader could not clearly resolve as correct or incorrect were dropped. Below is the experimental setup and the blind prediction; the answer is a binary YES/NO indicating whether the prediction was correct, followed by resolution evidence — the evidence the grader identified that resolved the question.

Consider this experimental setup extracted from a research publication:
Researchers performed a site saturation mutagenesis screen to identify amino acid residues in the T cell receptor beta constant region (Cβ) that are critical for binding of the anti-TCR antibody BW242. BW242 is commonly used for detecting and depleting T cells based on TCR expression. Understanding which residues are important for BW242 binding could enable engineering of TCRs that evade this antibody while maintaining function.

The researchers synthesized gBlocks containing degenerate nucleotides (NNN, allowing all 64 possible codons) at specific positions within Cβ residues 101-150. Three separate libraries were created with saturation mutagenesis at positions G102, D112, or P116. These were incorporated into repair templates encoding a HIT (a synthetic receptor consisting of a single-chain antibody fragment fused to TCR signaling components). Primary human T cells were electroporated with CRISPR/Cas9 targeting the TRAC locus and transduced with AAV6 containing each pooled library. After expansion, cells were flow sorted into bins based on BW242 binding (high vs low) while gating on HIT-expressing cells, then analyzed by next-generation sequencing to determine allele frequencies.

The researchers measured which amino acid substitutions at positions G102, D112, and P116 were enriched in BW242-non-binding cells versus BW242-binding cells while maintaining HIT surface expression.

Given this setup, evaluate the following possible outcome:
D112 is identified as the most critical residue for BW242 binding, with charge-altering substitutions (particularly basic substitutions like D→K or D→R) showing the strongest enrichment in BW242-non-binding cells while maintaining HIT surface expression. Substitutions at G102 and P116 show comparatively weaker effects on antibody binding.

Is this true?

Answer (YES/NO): NO